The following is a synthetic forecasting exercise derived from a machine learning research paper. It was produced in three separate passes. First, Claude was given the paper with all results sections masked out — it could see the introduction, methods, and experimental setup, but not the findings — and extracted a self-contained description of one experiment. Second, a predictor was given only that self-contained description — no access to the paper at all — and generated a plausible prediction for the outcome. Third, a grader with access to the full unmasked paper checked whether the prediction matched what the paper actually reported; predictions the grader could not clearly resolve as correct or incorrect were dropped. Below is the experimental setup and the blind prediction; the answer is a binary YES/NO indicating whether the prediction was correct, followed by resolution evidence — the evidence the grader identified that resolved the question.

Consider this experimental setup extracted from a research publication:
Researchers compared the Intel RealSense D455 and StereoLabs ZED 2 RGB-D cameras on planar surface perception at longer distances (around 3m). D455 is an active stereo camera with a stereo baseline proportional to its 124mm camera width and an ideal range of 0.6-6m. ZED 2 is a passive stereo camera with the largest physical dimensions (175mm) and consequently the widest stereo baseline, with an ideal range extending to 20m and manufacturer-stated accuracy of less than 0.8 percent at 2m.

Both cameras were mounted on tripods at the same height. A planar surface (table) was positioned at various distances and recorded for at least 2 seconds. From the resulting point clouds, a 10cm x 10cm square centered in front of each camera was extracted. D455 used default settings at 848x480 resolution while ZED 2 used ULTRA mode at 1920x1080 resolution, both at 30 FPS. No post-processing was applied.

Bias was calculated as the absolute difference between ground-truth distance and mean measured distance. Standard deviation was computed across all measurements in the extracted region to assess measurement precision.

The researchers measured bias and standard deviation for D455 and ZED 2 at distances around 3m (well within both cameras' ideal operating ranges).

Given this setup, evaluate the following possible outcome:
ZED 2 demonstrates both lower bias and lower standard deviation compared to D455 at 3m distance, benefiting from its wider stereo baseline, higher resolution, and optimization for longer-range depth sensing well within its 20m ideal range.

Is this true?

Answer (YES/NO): YES